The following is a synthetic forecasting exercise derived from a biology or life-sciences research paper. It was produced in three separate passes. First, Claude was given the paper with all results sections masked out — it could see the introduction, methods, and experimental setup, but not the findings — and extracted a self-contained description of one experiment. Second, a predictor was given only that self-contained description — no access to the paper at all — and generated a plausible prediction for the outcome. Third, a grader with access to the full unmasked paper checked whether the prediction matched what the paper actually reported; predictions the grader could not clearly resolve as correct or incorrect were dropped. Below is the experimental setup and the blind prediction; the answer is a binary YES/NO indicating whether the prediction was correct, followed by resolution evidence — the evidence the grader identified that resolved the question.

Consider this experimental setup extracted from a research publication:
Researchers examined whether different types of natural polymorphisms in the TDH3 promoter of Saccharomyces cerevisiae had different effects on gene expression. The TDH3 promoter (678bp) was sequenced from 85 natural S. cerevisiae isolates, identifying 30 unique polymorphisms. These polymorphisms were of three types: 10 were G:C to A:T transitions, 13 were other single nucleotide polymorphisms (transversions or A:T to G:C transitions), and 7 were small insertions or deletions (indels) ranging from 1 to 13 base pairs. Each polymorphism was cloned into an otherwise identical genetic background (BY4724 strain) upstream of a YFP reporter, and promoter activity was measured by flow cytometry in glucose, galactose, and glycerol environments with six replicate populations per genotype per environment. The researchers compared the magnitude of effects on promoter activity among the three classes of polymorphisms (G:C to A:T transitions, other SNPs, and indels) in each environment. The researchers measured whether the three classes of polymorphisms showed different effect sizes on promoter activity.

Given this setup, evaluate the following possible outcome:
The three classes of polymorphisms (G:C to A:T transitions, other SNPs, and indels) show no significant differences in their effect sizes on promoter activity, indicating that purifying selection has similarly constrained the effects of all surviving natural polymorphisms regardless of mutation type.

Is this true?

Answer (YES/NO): YES